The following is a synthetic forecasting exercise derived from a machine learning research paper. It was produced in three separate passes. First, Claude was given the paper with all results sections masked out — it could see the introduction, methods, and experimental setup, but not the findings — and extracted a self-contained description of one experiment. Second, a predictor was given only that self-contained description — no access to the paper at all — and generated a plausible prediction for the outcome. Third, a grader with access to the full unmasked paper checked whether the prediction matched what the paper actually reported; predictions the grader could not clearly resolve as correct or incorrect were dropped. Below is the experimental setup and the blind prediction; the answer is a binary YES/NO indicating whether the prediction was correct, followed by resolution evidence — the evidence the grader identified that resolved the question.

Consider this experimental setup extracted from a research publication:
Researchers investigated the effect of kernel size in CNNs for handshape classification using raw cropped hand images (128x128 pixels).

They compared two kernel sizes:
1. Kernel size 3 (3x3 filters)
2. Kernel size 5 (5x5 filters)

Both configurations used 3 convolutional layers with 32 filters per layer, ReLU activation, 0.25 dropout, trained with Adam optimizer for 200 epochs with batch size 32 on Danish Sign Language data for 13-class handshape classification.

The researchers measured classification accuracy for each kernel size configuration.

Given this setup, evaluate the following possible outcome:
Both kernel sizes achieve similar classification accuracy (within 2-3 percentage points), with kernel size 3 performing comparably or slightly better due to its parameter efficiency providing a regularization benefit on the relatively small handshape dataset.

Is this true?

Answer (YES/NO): NO